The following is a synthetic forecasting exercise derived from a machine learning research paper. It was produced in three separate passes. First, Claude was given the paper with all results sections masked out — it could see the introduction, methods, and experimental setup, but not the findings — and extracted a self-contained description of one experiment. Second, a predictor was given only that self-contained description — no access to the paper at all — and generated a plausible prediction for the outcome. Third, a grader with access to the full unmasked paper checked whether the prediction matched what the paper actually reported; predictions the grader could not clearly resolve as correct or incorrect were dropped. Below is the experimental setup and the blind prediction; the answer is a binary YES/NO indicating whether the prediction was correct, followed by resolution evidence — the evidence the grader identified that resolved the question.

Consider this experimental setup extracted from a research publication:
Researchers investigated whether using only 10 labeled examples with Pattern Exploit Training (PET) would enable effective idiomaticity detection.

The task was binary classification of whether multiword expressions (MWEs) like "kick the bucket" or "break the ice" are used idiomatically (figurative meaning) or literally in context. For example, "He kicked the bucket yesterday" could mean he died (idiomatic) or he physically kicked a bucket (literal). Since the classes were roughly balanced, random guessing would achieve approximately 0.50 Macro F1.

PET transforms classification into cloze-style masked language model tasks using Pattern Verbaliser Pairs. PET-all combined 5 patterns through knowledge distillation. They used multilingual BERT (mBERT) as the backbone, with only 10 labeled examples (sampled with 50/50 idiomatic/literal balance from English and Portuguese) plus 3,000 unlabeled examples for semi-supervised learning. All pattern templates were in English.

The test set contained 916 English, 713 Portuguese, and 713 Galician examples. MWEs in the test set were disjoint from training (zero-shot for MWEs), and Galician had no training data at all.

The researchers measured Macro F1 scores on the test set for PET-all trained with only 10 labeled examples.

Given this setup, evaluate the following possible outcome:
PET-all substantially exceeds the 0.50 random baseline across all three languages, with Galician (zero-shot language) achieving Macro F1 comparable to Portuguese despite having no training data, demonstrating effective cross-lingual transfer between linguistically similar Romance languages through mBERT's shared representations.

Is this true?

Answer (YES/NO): NO